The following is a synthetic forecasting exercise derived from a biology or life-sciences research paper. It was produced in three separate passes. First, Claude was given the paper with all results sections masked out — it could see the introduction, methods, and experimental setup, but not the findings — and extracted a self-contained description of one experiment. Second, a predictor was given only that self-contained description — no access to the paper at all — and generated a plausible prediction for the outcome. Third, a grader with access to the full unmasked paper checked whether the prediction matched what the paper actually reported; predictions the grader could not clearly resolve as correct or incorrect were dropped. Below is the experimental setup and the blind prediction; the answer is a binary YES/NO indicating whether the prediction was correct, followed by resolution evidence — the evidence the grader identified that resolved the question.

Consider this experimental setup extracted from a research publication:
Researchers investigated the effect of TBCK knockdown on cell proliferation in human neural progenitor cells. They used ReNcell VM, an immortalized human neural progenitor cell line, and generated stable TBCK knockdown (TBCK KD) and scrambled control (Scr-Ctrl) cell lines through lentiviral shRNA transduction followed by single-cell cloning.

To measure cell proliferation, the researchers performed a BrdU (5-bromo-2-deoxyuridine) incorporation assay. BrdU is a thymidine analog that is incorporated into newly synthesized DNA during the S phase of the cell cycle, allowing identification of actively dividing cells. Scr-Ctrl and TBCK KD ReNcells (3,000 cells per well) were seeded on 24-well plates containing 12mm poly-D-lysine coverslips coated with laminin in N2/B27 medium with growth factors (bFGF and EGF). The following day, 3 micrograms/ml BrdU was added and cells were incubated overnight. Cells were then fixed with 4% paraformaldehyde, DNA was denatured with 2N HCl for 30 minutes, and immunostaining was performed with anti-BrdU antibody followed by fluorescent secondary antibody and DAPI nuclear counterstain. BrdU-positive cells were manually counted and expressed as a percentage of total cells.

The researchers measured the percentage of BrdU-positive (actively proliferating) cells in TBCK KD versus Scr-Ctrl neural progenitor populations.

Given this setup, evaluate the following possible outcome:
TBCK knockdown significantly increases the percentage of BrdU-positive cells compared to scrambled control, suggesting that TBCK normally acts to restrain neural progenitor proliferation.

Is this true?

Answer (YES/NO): NO